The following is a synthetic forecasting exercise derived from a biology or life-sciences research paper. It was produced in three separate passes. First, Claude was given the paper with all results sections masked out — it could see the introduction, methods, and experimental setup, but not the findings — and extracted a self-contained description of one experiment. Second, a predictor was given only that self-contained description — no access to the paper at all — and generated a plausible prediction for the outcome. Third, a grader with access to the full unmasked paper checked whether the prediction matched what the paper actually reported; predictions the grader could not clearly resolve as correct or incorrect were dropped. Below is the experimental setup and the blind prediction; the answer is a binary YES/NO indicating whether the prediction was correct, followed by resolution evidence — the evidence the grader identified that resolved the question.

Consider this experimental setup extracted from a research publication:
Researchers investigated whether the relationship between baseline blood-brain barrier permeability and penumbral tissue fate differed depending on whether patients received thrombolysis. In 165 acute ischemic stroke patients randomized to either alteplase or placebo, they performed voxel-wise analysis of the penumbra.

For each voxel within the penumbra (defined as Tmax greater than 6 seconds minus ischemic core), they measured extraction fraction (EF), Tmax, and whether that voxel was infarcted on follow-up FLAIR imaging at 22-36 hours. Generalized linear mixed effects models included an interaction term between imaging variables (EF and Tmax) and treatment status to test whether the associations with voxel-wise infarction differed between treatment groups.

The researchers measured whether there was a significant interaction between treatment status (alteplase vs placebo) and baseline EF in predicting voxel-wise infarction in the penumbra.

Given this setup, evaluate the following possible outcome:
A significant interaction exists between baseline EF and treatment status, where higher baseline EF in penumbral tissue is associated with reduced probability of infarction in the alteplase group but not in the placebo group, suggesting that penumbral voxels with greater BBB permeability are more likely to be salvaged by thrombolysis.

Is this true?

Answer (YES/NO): NO